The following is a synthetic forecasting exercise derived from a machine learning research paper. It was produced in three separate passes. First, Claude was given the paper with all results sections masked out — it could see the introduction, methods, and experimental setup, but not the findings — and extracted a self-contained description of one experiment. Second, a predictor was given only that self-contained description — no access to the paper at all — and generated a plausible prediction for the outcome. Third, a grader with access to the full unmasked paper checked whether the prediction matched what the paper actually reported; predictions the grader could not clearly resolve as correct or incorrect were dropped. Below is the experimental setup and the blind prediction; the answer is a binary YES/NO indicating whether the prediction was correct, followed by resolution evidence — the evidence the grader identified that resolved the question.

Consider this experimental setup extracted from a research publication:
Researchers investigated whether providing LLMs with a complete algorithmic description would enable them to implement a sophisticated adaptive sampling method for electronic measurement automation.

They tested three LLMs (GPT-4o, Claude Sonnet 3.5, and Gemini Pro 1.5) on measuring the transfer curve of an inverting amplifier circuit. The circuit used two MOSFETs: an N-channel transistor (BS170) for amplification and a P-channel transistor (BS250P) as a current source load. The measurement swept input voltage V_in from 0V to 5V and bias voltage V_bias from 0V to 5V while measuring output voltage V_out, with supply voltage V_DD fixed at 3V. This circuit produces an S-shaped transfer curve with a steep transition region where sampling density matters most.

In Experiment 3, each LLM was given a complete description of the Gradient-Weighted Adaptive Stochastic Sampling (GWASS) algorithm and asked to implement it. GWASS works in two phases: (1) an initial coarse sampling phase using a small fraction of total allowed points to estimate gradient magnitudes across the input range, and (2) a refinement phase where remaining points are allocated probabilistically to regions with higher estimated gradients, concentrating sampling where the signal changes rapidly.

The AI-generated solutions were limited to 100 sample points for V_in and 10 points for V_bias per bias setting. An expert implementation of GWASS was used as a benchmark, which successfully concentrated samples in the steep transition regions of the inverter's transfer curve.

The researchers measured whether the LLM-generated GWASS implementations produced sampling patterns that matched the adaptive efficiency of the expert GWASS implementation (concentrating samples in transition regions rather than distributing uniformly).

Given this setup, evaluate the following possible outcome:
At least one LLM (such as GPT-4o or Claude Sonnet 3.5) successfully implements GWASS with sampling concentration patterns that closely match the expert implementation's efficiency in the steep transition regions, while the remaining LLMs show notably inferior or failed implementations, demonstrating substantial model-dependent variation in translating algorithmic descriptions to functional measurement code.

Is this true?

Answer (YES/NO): NO